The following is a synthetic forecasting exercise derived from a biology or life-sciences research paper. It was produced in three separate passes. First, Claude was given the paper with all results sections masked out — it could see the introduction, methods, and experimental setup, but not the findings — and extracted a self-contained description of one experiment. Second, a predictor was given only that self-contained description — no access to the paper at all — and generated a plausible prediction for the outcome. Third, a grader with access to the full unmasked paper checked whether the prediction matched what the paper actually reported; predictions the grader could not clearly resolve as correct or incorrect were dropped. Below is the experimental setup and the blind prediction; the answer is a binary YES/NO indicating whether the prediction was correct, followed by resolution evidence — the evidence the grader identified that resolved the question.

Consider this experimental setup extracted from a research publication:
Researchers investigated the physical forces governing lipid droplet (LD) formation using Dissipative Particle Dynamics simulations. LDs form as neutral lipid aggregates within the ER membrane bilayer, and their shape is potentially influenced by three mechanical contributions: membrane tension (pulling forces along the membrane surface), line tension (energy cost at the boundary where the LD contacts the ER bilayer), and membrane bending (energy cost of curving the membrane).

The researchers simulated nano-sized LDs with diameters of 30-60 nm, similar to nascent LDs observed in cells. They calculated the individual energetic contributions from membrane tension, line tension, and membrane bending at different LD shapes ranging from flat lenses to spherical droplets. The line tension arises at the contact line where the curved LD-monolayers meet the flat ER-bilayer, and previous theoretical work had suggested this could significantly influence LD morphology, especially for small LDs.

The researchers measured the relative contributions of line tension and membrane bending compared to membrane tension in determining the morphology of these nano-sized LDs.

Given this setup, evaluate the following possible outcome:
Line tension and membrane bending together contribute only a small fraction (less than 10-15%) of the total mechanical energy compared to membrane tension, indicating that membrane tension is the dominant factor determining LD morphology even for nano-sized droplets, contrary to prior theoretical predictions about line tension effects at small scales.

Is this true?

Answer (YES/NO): YES